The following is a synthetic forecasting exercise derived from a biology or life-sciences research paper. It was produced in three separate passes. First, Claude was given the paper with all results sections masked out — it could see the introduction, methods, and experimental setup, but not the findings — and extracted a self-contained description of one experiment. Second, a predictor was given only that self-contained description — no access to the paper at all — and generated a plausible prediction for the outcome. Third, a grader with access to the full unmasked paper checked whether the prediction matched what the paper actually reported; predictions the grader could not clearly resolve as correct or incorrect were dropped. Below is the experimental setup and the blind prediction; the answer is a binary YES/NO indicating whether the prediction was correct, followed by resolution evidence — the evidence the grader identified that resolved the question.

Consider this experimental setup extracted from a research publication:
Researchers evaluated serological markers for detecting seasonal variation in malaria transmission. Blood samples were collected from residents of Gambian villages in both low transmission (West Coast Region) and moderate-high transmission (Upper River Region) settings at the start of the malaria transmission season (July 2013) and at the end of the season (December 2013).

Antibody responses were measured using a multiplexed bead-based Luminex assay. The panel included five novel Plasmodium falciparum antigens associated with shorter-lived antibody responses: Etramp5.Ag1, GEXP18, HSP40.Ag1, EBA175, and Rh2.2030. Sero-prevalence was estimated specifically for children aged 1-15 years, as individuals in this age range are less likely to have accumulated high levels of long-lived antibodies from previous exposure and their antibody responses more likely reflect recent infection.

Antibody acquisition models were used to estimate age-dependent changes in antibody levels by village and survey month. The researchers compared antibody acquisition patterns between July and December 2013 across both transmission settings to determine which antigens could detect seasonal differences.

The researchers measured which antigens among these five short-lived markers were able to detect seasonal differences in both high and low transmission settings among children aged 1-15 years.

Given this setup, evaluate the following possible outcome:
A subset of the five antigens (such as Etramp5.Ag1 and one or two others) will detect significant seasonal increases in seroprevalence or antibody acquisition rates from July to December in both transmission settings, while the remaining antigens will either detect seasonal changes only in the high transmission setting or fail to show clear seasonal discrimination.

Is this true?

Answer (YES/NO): YES